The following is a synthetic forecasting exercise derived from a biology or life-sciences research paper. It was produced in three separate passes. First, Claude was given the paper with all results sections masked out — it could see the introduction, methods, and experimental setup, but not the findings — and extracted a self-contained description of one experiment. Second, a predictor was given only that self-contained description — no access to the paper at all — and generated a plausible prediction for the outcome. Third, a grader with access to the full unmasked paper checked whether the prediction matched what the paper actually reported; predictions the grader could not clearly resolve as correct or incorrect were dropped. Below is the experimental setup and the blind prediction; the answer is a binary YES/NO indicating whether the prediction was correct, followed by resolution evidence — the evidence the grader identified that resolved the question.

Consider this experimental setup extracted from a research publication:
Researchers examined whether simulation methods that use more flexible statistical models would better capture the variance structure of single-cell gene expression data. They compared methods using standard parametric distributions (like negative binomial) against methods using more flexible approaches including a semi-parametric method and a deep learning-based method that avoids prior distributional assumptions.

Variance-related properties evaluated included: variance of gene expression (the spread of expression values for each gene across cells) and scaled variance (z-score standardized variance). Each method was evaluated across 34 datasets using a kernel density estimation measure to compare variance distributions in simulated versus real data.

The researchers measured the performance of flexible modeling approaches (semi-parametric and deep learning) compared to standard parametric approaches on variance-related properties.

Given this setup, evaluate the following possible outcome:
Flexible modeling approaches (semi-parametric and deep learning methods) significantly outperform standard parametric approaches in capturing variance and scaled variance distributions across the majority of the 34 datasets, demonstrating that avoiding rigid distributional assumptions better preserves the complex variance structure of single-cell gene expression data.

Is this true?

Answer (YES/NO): NO